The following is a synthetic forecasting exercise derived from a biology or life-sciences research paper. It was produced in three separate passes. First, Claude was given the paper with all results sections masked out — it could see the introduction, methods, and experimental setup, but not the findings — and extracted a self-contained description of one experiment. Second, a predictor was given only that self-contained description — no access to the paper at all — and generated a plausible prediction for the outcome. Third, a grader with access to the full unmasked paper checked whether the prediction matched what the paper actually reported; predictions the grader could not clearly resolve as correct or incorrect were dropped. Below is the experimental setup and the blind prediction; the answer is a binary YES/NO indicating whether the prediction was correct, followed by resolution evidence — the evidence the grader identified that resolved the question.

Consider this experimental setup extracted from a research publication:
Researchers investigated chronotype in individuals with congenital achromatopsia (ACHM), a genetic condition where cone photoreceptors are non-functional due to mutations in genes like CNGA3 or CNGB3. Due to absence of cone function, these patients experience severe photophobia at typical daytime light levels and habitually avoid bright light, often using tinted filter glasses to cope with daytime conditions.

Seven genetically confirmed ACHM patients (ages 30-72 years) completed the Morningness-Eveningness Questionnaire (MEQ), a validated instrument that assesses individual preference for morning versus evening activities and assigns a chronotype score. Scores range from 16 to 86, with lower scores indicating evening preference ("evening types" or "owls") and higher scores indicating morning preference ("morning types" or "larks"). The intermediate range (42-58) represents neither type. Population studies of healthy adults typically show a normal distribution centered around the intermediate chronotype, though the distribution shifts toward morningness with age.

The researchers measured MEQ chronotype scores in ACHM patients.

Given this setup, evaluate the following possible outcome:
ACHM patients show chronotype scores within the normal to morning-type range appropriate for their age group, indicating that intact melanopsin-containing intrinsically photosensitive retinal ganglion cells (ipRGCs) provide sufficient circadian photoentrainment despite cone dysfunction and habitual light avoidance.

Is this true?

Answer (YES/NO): NO